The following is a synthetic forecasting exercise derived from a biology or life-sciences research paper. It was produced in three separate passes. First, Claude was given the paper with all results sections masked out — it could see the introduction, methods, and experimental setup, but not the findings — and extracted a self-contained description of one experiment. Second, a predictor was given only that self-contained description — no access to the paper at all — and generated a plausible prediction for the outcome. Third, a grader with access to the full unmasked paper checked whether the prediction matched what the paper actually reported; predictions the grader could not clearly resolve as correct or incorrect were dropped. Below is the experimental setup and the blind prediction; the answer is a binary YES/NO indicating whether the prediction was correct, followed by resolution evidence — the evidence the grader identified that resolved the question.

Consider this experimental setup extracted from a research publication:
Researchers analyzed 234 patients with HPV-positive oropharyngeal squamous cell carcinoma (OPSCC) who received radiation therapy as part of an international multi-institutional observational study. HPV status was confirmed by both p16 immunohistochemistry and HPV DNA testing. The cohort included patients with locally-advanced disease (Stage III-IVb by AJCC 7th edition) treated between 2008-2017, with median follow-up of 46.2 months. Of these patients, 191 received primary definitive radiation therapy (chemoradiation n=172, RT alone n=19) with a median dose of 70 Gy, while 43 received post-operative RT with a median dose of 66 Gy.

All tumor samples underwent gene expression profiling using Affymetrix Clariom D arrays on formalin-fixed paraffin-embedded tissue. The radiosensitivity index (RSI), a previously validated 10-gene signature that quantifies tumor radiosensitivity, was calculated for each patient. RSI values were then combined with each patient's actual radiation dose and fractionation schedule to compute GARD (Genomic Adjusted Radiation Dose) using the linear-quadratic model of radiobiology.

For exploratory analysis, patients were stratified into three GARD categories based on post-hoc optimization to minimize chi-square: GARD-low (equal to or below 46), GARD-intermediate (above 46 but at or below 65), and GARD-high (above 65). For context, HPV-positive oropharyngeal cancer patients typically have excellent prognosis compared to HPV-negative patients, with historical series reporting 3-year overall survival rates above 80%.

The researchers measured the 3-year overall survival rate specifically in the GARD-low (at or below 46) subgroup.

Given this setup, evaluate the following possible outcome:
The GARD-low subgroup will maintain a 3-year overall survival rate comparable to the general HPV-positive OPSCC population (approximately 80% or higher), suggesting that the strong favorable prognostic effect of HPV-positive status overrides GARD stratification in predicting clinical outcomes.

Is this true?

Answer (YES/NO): NO